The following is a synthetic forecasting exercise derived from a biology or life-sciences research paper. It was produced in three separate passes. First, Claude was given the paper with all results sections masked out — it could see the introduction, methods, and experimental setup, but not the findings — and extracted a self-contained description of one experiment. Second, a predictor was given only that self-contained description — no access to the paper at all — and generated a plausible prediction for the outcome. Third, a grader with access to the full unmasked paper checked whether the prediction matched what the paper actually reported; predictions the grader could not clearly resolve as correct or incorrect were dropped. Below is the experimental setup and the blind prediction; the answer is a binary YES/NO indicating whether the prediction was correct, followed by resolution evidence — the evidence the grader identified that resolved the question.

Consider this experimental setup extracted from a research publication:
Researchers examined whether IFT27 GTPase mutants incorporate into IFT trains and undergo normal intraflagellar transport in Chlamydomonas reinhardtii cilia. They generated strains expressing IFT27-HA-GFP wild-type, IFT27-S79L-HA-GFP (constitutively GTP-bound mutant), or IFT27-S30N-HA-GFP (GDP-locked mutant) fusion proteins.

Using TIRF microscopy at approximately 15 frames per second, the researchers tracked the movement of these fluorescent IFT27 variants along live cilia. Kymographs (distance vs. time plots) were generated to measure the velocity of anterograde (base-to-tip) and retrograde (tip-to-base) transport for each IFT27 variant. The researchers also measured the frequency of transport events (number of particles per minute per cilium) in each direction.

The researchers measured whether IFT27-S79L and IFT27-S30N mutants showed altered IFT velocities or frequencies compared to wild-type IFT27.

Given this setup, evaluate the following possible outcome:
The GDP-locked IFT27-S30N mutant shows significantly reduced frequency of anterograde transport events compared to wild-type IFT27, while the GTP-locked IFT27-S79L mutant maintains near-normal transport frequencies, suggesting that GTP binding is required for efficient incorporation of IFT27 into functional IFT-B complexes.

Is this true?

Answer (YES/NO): YES